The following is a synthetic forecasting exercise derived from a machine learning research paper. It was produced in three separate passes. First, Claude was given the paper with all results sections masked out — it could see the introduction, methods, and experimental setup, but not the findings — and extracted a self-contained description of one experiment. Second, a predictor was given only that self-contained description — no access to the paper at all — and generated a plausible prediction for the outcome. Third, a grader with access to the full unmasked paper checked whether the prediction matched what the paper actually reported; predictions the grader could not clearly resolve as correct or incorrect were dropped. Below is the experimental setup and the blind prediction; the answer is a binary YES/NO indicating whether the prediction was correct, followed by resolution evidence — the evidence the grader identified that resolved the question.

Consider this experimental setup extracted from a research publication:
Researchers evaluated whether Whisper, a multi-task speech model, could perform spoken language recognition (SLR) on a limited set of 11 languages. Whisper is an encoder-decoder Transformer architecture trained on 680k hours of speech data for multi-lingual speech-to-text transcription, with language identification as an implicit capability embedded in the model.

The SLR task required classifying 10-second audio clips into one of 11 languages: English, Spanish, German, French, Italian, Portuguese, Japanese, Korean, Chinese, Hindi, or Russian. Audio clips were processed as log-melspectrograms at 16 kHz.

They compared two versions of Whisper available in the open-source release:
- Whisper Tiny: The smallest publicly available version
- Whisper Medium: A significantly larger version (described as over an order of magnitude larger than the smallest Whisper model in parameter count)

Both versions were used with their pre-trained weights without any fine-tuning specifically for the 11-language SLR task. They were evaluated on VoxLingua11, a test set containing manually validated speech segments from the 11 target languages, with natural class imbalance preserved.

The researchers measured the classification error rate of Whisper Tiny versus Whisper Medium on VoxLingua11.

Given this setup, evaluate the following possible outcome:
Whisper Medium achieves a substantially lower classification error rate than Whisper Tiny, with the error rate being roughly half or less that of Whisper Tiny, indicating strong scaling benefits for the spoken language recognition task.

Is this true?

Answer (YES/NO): YES